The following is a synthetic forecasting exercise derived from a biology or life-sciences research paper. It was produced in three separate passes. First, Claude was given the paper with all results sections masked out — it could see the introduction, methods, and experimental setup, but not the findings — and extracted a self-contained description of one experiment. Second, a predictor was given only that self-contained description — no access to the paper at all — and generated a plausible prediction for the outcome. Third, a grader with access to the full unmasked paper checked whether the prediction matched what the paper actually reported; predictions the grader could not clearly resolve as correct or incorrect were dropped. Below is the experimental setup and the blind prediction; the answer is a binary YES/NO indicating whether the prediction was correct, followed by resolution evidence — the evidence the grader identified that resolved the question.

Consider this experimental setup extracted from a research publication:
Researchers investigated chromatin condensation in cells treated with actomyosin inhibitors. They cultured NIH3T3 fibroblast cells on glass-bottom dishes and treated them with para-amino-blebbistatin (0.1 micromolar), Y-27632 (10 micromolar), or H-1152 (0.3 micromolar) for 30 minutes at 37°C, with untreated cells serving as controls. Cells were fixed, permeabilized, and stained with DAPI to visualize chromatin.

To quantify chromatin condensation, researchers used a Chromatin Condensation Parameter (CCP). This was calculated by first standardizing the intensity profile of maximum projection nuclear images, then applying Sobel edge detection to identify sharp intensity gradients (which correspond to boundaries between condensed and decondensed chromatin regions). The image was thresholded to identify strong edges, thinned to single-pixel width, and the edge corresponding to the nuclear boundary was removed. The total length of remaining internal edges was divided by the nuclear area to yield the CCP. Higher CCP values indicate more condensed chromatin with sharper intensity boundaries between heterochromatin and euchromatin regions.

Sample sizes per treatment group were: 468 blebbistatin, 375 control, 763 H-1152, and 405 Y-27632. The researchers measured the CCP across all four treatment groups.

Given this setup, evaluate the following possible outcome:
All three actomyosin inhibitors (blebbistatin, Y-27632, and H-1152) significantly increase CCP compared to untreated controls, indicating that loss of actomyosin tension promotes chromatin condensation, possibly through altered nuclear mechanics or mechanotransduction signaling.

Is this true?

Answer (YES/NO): NO